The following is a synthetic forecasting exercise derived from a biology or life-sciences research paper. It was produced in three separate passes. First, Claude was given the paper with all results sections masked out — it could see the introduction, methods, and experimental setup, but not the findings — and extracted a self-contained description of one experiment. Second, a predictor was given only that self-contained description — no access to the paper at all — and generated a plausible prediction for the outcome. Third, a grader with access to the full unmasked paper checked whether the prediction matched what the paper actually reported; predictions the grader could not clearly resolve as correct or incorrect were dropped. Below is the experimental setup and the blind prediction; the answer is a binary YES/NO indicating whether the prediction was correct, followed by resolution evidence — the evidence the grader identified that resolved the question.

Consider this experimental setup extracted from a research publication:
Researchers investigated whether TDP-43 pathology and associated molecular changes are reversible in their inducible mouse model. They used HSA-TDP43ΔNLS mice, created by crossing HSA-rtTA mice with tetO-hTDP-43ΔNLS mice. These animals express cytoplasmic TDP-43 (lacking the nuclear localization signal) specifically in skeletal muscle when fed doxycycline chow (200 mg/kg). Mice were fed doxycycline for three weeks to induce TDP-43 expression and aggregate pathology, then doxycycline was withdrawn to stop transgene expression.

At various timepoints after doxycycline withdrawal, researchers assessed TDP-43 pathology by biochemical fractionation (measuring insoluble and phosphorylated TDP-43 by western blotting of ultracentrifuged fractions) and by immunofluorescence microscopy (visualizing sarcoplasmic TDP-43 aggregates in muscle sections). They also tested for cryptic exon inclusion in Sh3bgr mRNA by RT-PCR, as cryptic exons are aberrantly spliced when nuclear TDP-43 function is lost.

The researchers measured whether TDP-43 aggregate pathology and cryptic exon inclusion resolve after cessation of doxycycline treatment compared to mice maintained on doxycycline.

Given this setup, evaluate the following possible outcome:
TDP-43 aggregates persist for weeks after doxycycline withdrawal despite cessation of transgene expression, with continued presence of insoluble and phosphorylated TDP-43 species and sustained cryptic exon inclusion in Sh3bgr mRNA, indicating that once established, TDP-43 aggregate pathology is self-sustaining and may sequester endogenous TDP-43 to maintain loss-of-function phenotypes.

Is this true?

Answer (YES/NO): NO